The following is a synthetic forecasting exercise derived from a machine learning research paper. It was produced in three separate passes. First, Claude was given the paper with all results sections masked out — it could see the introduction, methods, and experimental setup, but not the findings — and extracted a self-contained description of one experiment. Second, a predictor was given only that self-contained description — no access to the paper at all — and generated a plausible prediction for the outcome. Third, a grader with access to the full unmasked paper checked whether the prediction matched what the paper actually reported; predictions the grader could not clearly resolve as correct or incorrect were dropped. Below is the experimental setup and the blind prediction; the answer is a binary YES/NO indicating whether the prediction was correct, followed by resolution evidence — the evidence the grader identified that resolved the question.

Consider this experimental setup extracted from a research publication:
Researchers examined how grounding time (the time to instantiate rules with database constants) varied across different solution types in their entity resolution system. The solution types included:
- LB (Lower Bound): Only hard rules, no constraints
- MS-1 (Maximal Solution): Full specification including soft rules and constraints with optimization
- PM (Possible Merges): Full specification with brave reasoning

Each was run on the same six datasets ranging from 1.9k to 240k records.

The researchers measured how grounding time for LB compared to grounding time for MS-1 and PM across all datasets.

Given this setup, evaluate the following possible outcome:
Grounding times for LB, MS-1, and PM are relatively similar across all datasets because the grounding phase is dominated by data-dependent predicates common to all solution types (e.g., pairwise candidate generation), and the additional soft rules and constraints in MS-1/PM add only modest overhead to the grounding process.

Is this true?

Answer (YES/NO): NO